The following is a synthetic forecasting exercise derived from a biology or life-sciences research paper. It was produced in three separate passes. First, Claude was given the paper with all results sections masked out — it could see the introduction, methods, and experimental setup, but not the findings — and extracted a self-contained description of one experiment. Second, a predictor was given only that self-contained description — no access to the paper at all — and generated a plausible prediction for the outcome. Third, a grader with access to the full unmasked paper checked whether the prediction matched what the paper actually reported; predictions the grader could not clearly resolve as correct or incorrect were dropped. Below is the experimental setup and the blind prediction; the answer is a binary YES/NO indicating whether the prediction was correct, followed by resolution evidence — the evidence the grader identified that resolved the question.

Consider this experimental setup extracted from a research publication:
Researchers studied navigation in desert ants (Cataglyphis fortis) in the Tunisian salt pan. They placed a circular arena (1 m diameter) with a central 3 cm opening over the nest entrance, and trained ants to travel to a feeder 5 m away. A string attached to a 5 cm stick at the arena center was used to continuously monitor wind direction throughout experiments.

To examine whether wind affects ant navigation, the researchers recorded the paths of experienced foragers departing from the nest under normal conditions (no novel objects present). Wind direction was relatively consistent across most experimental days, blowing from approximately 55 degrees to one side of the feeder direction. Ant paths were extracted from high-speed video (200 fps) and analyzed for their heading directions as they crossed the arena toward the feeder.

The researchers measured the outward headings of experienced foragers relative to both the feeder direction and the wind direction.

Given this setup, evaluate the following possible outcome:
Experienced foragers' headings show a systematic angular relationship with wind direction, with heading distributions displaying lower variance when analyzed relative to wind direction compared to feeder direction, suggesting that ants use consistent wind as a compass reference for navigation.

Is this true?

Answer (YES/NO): NO